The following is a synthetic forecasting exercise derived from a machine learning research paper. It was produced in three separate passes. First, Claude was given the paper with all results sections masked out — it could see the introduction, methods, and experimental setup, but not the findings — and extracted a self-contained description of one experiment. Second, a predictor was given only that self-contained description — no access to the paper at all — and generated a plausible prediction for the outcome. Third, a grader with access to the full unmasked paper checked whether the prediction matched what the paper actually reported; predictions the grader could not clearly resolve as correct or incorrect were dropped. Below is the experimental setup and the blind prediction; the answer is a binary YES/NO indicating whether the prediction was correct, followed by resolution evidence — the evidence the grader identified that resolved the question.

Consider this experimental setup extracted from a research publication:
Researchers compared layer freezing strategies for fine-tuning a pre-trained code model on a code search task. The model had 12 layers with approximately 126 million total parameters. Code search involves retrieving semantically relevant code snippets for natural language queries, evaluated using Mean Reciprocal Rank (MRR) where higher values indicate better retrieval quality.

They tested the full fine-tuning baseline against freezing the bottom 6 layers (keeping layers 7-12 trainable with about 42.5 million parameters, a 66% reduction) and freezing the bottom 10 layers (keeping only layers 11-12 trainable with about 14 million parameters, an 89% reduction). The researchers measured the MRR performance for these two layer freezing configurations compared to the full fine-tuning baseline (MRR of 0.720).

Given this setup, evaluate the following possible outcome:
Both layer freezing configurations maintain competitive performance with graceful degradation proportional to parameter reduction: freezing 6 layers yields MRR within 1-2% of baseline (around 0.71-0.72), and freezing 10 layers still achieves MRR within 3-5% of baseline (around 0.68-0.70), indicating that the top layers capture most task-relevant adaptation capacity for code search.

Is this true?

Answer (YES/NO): NO